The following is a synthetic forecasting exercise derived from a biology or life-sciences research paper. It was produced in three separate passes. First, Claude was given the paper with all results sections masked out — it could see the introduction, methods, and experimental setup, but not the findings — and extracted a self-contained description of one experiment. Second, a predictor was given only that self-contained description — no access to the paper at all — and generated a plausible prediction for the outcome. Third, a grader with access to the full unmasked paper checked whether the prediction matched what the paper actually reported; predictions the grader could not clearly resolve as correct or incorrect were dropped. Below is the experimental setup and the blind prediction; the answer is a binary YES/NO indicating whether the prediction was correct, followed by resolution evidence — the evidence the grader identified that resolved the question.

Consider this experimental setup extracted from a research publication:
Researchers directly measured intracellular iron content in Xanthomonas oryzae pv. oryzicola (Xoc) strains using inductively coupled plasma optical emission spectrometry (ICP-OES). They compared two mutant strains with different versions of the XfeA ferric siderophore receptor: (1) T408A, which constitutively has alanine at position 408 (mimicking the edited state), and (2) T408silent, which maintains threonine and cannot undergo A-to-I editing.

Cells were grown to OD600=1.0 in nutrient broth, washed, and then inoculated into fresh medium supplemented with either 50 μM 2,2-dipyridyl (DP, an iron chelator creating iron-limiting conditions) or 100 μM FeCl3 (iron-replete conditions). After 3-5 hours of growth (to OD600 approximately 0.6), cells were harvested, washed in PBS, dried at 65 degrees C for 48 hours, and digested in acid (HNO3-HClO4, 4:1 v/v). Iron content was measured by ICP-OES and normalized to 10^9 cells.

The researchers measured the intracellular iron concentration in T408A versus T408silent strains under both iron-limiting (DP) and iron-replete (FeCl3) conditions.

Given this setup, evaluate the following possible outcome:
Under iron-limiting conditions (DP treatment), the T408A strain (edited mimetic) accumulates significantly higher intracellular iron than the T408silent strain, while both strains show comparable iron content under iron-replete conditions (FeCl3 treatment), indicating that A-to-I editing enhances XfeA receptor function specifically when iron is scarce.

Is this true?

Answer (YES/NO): NO